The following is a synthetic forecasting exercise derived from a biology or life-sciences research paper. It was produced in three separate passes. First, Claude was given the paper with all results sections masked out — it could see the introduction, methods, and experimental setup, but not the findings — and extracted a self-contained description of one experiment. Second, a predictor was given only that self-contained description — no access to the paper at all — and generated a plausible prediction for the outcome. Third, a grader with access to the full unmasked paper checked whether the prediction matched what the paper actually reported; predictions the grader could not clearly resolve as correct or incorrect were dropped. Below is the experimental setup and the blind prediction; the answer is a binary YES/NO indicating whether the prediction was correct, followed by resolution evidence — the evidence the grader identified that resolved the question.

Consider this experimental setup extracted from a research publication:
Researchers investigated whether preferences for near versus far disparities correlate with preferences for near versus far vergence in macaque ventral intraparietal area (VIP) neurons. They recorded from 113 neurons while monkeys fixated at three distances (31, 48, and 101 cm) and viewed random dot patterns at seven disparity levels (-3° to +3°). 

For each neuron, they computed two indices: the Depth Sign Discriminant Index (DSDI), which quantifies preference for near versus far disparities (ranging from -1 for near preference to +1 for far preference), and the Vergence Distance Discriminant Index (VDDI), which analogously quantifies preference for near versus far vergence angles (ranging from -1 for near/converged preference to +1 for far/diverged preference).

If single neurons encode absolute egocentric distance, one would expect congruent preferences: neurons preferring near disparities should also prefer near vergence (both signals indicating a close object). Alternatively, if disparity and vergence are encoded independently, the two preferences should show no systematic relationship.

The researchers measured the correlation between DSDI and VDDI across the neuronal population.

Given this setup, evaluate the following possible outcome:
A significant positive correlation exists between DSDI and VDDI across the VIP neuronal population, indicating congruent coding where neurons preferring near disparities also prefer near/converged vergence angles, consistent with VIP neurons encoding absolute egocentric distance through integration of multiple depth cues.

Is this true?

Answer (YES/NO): NO